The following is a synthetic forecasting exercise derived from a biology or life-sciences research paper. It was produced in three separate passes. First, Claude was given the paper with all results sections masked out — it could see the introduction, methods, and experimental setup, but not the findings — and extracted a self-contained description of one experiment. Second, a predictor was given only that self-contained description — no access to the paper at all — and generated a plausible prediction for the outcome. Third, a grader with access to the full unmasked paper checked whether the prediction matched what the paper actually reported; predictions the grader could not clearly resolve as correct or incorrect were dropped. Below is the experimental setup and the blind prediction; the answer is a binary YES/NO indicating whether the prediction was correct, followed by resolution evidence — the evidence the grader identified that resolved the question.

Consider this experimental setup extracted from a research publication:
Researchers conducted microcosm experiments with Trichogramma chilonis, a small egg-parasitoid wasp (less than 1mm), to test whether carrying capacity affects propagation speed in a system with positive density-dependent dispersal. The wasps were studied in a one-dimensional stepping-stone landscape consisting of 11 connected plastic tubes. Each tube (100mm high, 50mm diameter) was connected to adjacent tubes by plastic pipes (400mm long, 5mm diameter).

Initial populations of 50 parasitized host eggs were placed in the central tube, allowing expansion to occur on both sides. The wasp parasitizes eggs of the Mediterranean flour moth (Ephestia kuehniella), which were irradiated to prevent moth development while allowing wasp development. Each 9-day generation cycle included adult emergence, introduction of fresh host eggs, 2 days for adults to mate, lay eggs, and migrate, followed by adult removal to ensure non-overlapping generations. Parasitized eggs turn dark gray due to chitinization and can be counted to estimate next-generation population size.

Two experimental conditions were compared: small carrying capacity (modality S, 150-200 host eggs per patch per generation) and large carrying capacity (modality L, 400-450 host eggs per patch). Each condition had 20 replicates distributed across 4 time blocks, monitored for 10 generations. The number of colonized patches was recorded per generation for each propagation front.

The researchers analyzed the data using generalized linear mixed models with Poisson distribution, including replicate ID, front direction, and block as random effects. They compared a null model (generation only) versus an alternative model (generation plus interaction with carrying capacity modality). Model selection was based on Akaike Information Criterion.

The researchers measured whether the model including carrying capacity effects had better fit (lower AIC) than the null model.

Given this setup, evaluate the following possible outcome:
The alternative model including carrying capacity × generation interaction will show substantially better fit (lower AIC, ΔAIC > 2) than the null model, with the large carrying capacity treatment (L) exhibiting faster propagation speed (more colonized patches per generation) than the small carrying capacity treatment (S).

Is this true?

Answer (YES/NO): YES